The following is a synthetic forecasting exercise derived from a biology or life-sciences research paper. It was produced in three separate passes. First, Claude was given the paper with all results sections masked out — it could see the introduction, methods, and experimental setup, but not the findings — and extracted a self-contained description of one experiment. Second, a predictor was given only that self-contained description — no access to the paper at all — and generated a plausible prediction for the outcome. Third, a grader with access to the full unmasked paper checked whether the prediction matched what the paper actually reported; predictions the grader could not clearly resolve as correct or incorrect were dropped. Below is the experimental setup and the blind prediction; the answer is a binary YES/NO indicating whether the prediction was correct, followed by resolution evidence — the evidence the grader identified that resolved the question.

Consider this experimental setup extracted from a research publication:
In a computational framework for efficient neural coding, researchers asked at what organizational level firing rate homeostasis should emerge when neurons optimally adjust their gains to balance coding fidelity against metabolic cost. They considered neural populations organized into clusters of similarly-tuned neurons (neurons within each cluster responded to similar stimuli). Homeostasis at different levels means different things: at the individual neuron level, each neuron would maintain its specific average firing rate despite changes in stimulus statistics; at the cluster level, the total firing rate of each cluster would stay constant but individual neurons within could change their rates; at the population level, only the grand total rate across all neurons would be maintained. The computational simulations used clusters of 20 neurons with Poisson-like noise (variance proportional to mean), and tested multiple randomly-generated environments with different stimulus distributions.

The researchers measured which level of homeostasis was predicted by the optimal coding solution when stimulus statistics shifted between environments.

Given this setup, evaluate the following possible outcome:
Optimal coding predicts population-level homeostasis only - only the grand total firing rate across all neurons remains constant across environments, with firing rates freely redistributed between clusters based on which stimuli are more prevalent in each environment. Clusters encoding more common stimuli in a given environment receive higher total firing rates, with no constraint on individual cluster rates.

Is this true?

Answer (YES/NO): NO